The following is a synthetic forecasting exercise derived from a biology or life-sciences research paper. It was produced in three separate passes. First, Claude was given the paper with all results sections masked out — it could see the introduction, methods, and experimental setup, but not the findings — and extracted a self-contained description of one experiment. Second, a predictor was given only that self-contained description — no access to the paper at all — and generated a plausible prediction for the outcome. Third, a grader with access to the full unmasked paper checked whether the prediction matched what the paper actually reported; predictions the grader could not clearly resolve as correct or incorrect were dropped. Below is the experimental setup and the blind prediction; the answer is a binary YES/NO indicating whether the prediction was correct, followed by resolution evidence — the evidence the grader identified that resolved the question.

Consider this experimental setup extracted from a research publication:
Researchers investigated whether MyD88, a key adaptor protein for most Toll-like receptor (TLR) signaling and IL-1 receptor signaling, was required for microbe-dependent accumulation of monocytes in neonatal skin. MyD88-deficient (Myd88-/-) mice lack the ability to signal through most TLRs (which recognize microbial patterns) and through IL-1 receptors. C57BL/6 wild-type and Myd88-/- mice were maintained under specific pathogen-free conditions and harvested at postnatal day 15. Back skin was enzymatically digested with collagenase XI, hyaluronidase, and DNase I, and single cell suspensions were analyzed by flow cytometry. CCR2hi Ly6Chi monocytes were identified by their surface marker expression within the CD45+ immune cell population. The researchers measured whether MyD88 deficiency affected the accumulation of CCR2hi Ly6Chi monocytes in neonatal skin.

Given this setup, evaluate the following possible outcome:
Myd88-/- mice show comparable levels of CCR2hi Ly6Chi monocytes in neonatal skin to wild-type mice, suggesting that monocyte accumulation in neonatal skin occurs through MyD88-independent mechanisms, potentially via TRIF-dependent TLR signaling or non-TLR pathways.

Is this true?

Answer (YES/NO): NO